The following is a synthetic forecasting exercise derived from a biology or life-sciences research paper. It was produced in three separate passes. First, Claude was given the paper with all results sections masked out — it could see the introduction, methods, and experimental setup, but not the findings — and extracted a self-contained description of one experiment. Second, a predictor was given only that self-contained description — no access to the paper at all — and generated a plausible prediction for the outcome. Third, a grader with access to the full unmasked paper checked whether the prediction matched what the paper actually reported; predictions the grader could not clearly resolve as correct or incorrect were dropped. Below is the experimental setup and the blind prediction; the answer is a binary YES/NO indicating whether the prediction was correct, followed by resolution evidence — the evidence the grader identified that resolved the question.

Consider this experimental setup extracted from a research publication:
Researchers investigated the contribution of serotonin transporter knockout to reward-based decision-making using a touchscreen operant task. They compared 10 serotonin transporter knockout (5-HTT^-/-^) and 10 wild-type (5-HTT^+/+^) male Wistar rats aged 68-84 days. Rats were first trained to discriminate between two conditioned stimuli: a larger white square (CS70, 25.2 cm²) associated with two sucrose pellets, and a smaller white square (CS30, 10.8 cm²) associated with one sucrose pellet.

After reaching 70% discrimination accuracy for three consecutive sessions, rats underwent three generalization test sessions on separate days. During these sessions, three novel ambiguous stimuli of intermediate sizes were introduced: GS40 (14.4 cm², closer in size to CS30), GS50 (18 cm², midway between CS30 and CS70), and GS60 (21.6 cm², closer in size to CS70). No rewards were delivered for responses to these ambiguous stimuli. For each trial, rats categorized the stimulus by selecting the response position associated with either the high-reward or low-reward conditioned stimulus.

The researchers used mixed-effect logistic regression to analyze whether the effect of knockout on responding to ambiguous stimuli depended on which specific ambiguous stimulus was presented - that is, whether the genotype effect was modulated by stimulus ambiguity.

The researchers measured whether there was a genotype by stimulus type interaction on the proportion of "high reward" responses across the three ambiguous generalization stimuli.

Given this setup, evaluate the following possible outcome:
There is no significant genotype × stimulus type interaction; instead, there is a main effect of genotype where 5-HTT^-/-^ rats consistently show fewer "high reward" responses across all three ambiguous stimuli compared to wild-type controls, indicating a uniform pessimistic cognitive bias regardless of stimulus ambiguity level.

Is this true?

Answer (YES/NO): NO